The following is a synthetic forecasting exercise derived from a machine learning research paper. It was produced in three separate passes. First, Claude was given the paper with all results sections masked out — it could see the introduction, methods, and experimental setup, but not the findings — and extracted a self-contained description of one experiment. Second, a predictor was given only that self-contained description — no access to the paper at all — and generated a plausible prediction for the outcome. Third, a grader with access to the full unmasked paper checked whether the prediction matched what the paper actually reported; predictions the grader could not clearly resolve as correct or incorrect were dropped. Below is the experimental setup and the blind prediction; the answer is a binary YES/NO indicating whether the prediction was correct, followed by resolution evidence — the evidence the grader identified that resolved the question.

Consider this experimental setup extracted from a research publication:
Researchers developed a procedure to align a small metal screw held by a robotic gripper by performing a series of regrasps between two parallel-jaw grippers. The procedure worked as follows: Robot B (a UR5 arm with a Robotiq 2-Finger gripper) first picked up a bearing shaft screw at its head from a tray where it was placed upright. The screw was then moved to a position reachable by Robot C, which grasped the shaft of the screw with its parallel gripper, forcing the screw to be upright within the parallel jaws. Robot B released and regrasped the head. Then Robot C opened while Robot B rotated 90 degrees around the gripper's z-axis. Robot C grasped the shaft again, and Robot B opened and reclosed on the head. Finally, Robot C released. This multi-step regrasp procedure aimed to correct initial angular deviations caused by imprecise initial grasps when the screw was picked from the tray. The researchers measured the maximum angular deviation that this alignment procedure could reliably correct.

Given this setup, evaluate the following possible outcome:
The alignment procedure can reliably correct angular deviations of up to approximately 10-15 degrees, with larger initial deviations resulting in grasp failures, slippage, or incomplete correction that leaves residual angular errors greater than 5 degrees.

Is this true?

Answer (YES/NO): NO